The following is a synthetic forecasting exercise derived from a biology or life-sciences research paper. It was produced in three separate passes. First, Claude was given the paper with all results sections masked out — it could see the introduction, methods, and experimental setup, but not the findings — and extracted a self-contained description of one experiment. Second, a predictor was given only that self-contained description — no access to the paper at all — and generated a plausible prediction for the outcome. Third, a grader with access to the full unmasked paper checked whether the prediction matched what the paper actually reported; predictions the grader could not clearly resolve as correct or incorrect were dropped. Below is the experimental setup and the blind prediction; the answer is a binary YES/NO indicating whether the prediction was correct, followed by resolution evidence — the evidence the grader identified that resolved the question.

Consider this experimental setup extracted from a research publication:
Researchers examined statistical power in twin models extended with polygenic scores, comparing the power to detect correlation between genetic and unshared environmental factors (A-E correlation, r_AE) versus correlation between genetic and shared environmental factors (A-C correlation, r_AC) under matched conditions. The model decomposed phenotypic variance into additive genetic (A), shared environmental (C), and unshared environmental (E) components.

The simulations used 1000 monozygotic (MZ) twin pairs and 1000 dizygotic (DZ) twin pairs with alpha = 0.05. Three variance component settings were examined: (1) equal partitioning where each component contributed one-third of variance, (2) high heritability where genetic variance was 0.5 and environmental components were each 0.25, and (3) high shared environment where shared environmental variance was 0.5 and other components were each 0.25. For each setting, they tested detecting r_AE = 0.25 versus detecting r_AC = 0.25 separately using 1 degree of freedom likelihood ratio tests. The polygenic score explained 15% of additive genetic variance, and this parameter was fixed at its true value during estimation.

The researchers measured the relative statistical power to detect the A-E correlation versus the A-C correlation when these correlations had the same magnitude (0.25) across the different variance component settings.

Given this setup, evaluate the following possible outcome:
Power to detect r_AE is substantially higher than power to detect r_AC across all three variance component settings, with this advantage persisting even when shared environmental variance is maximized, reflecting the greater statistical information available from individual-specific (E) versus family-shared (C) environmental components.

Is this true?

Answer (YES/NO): YES